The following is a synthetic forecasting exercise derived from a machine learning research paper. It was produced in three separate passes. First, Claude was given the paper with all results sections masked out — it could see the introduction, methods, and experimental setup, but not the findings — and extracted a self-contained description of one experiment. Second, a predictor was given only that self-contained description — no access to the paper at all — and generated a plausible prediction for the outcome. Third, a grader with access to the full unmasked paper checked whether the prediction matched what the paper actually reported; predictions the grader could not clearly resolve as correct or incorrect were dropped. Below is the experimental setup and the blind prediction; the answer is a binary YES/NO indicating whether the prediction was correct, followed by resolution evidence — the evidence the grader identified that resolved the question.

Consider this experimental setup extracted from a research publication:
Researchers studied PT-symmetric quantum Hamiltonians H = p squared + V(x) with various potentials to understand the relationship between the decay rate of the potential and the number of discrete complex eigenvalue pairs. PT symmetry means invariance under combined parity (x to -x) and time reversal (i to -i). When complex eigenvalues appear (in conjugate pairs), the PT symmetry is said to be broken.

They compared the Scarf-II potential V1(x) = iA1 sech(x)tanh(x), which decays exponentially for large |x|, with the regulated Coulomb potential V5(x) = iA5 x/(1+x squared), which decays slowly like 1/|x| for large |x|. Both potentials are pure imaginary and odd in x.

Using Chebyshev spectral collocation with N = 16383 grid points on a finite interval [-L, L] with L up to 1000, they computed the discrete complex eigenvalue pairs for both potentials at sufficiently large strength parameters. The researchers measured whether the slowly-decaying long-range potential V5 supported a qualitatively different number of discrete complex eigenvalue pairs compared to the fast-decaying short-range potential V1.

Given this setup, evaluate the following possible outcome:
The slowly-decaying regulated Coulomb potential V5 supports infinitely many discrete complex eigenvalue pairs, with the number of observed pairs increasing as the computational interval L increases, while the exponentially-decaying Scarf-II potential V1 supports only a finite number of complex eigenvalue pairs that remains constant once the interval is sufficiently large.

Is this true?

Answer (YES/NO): YES